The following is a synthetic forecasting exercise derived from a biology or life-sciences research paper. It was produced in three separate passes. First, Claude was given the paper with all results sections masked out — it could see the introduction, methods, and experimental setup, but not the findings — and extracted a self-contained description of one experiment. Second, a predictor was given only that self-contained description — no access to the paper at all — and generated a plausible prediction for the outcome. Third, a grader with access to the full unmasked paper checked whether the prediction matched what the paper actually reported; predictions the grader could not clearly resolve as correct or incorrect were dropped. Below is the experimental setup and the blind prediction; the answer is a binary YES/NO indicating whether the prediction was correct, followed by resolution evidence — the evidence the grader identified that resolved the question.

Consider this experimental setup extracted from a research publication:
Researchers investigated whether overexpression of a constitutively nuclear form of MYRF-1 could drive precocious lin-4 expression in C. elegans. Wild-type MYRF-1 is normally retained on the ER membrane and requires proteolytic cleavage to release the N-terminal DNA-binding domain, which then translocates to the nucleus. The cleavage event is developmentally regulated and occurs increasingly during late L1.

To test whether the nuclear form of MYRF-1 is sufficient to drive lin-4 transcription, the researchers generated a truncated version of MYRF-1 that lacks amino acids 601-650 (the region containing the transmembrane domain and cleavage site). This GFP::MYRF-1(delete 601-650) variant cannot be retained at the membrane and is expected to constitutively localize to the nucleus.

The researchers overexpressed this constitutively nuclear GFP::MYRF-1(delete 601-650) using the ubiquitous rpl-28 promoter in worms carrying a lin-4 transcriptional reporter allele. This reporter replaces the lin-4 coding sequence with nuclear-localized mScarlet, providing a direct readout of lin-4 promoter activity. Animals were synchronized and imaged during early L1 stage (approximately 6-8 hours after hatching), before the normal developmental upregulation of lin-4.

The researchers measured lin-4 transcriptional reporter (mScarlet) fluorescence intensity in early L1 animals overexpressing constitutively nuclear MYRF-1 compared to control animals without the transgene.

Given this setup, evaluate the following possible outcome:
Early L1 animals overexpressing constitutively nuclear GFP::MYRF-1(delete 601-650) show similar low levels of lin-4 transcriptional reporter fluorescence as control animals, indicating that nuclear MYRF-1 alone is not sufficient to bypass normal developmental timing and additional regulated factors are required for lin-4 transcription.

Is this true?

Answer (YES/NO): NO